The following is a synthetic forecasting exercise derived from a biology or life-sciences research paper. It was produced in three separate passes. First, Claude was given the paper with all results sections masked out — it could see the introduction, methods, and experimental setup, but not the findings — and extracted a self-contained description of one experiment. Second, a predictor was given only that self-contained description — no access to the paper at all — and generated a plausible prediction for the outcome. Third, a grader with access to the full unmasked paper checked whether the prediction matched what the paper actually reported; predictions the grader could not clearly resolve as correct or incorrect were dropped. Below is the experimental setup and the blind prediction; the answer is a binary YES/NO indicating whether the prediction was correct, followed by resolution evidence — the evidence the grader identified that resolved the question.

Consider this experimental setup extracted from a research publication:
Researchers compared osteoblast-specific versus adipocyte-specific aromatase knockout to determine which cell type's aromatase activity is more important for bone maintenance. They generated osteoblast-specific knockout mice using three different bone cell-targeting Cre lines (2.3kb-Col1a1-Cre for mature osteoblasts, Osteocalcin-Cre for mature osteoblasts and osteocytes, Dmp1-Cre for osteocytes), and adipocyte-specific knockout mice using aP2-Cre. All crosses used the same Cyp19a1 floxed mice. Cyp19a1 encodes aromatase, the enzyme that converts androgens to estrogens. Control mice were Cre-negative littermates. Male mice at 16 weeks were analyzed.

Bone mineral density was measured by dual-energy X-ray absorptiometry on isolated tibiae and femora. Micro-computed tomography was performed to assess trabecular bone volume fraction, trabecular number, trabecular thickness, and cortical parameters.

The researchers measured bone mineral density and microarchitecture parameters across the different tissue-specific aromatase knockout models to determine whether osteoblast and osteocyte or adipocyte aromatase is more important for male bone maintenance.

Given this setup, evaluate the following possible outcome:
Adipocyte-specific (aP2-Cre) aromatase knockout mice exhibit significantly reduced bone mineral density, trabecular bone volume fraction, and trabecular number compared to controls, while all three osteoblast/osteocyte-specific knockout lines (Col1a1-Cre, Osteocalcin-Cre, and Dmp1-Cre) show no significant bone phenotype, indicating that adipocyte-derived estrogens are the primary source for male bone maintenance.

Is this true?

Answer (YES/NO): NO